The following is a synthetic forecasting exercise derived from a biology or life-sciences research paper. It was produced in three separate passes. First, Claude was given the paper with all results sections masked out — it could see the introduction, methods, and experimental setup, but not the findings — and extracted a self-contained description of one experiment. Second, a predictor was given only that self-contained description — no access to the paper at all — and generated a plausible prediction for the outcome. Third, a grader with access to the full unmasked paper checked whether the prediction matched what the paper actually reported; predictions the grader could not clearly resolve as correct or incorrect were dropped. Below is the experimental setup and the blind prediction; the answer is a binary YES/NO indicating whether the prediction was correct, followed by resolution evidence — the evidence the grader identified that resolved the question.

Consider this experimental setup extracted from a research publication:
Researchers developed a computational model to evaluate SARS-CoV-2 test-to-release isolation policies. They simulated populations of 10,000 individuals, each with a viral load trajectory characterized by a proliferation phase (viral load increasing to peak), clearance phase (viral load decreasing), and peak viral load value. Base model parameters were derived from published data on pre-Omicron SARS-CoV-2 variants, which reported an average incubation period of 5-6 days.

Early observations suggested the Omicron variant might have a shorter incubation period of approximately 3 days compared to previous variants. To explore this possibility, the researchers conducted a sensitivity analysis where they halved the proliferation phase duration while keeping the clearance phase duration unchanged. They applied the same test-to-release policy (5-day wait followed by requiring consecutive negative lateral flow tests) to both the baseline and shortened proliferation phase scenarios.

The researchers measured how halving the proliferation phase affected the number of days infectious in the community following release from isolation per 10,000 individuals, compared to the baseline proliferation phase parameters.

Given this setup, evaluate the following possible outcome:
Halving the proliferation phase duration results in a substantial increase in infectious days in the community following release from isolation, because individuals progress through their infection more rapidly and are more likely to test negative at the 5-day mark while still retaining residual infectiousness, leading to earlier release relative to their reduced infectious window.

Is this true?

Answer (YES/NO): NO